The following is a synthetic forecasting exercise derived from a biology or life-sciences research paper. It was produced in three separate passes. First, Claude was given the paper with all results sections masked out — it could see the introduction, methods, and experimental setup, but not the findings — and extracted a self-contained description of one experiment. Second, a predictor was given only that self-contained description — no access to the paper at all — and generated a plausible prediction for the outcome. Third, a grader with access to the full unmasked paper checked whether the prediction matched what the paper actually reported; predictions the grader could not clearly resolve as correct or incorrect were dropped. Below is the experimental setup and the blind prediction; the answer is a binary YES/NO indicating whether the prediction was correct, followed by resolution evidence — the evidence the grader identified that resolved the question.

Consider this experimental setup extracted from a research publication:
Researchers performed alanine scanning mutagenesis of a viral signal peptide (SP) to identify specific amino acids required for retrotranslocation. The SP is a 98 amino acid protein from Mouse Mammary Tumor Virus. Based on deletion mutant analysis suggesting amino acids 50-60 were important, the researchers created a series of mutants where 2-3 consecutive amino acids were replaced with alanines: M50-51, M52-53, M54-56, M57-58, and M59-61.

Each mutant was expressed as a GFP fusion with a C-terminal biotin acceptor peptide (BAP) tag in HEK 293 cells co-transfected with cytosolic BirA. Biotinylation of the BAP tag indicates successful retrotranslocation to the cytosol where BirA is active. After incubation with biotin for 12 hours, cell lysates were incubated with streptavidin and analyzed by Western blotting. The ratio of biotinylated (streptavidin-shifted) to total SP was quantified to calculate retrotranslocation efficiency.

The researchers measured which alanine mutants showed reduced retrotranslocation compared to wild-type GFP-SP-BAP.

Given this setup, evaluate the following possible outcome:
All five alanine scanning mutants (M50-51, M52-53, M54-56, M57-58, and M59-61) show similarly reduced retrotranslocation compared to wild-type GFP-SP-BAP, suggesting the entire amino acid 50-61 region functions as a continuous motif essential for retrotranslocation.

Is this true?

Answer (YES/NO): NO